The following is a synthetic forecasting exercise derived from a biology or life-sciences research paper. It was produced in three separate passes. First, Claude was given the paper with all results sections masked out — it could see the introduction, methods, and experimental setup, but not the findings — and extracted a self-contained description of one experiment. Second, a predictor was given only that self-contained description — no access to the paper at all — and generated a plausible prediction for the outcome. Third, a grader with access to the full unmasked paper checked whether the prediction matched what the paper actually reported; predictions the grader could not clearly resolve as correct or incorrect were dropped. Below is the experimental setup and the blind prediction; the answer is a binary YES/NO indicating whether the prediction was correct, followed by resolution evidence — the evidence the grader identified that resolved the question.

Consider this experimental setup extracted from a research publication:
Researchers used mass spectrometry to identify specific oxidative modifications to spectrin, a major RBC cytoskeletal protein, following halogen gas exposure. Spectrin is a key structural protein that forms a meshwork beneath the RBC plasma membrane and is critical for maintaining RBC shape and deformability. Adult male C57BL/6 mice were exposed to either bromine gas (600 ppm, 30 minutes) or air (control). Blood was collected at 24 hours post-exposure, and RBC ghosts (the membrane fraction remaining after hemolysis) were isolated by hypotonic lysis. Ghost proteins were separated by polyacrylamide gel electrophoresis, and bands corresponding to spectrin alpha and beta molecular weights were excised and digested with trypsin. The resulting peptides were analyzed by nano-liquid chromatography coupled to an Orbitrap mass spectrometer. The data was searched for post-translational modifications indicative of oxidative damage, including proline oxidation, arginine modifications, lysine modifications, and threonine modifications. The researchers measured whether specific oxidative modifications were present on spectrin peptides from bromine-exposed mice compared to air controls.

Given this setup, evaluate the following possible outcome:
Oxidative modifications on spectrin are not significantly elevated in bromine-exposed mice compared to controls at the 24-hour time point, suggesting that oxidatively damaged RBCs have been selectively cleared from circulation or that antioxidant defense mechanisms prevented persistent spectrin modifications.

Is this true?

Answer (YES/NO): NO